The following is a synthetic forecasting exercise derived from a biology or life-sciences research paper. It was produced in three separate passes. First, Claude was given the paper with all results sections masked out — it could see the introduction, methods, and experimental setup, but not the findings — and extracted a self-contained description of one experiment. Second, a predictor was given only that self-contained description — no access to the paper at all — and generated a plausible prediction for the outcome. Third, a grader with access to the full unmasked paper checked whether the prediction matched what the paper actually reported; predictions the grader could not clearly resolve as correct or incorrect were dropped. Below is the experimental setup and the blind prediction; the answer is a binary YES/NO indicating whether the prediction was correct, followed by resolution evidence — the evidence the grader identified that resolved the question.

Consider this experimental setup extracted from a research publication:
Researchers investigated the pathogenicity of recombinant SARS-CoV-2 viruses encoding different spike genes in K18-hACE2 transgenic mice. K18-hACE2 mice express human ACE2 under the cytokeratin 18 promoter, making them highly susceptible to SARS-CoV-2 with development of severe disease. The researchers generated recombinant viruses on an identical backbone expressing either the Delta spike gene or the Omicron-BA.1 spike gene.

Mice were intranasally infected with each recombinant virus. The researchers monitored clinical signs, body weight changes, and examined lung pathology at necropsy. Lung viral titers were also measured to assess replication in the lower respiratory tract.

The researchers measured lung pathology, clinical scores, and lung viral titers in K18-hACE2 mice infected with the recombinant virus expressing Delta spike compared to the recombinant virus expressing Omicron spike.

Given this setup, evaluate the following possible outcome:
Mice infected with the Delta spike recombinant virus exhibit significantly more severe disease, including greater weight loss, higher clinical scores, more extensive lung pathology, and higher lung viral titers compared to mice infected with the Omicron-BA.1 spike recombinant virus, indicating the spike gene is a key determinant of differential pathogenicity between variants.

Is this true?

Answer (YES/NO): YES